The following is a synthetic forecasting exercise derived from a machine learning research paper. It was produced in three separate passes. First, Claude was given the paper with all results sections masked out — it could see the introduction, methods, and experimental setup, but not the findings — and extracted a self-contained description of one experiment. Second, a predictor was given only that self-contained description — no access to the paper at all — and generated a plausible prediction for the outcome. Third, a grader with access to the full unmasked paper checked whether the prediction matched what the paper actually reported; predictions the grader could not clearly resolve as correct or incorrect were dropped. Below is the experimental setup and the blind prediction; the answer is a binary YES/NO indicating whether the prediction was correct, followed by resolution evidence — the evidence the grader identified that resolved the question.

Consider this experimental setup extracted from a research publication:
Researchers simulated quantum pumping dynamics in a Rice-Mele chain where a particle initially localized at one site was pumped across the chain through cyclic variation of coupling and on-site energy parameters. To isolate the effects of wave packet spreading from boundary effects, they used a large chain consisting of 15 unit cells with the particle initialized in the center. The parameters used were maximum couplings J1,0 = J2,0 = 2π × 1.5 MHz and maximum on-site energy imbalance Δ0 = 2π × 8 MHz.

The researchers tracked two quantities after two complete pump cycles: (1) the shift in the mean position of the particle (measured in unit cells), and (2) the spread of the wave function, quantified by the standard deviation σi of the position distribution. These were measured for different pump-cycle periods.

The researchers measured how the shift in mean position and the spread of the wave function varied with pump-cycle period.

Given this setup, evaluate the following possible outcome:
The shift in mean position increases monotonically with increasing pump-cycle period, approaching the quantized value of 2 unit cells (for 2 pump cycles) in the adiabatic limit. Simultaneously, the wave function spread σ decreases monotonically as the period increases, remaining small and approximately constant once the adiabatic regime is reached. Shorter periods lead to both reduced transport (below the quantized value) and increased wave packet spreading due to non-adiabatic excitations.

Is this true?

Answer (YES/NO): NO